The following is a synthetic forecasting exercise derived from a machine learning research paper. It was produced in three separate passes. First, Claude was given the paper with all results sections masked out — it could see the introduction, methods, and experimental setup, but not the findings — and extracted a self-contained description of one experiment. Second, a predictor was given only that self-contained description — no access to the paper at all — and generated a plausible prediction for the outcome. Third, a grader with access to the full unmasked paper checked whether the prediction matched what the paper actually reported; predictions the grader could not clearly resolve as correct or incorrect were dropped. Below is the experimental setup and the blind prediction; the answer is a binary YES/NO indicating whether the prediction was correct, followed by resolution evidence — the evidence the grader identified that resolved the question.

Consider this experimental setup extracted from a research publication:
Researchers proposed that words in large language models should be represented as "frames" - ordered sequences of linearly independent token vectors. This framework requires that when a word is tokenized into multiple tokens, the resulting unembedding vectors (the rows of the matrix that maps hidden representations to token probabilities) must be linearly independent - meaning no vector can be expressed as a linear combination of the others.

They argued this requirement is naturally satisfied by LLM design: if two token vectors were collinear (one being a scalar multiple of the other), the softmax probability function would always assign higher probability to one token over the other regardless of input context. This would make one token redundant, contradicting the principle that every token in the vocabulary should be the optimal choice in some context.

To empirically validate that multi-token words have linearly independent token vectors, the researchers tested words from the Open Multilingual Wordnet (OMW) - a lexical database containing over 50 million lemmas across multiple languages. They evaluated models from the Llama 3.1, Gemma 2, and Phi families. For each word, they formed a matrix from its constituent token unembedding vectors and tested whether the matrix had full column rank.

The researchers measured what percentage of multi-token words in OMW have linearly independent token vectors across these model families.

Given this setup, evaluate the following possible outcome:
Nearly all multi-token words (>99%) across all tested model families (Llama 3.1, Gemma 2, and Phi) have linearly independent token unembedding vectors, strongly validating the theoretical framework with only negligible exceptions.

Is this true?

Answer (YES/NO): YES